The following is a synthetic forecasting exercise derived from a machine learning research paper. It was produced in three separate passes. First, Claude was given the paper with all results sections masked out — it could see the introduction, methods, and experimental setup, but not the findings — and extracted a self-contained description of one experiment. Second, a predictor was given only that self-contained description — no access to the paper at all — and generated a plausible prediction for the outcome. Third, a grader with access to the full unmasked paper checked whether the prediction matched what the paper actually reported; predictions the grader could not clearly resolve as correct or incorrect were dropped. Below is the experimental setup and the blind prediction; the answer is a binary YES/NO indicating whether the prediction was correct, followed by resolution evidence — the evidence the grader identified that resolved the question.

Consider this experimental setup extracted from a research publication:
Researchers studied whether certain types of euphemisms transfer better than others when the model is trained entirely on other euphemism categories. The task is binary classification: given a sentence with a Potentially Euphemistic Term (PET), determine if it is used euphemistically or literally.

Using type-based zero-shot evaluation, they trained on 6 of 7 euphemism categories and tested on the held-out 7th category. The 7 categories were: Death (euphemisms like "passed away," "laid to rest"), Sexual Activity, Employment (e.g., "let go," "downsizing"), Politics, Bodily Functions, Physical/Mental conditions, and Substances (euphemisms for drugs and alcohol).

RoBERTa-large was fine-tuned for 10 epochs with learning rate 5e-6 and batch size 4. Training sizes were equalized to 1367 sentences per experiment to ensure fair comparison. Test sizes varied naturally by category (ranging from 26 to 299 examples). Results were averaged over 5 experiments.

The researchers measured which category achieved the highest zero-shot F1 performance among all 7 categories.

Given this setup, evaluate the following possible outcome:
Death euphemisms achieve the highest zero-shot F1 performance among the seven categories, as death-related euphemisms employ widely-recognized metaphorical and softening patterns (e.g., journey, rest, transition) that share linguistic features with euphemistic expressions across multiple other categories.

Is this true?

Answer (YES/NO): NO